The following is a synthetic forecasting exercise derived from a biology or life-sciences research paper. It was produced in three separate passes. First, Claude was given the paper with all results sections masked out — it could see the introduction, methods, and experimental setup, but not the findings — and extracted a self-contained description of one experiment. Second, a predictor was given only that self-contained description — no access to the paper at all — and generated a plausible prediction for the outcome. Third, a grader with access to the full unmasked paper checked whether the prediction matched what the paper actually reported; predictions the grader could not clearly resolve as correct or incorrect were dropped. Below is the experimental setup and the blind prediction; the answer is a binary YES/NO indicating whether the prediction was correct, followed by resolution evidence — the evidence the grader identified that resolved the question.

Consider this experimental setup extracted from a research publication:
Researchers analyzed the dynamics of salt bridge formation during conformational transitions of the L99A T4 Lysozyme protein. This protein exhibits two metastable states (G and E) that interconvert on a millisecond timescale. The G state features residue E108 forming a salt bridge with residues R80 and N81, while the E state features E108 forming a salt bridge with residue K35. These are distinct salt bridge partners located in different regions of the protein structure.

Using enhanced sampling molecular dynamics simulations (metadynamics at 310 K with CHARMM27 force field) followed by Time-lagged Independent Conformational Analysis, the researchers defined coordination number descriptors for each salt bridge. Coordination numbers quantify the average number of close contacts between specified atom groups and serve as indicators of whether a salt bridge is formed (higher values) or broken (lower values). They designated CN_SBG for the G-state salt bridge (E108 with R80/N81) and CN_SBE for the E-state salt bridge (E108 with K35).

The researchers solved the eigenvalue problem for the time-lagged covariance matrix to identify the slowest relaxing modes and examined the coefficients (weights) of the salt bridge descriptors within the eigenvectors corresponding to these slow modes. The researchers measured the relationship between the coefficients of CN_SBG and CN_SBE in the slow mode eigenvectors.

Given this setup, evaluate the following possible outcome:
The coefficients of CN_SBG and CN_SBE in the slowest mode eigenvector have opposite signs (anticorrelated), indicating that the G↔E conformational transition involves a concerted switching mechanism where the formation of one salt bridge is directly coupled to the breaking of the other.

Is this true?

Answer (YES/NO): YES